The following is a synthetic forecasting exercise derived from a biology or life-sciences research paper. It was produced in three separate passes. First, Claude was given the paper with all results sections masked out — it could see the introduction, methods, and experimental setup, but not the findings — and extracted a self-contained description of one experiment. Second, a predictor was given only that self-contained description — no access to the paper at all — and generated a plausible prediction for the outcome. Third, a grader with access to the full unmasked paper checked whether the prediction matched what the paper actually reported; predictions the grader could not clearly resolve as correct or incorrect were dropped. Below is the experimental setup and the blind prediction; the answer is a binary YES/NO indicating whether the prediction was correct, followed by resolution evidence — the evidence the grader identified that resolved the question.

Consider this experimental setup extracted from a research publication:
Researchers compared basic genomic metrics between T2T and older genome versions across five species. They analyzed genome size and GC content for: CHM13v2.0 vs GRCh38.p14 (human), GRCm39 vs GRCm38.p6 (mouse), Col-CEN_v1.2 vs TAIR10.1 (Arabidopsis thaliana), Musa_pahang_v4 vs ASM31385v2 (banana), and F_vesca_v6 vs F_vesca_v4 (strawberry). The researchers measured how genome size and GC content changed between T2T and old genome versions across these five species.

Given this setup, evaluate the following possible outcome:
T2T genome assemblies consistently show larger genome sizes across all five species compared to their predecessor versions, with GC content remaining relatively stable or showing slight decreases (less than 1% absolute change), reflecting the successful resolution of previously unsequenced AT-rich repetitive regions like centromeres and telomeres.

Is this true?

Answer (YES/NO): NO